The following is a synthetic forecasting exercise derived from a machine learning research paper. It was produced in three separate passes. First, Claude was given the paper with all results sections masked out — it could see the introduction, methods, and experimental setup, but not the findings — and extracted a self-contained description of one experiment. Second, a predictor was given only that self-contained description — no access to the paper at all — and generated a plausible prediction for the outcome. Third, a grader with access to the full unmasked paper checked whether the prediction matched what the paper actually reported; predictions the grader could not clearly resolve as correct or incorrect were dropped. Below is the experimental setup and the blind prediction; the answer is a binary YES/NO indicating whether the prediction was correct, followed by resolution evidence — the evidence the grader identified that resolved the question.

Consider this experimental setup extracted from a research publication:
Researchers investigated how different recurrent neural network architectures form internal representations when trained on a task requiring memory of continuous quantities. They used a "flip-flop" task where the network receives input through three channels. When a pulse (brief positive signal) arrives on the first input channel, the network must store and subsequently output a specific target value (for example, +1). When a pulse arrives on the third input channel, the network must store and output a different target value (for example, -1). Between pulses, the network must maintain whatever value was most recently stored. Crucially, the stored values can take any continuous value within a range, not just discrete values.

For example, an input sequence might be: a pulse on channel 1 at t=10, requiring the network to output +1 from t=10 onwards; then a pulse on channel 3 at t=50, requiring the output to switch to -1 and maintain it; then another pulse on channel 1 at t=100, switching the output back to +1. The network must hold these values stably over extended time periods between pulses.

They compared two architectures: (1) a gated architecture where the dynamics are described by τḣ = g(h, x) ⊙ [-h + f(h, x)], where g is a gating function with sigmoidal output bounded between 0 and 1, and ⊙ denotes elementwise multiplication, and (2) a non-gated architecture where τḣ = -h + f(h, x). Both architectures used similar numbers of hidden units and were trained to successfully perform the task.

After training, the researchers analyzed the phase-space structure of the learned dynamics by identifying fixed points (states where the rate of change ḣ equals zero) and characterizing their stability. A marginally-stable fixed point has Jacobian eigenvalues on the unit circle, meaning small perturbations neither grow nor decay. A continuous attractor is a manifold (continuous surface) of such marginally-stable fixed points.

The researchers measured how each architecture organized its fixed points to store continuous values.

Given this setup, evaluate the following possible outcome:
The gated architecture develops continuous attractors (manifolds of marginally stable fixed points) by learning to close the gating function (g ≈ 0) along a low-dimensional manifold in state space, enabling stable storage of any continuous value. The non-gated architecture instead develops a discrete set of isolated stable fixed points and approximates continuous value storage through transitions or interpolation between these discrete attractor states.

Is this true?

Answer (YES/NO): NO